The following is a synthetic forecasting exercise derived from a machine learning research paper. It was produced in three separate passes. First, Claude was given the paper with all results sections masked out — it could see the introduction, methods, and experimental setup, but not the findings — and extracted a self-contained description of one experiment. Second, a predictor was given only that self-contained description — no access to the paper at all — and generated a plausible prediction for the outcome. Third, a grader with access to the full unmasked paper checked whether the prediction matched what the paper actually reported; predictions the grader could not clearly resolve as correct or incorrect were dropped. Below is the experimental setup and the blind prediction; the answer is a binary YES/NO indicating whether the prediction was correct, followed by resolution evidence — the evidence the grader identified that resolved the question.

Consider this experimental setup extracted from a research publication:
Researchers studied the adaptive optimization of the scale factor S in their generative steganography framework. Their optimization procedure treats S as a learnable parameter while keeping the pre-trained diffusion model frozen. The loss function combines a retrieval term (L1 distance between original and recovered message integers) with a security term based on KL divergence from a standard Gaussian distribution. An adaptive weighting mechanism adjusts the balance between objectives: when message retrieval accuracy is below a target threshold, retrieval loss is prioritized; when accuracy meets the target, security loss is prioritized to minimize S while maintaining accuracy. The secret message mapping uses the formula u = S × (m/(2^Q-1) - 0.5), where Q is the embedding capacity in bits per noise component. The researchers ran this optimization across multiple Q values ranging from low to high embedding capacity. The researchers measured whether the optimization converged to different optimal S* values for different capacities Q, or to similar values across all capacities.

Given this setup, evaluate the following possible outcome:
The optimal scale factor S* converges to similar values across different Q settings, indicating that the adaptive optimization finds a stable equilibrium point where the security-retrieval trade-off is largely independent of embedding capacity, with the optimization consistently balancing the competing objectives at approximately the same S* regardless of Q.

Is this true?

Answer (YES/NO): NO